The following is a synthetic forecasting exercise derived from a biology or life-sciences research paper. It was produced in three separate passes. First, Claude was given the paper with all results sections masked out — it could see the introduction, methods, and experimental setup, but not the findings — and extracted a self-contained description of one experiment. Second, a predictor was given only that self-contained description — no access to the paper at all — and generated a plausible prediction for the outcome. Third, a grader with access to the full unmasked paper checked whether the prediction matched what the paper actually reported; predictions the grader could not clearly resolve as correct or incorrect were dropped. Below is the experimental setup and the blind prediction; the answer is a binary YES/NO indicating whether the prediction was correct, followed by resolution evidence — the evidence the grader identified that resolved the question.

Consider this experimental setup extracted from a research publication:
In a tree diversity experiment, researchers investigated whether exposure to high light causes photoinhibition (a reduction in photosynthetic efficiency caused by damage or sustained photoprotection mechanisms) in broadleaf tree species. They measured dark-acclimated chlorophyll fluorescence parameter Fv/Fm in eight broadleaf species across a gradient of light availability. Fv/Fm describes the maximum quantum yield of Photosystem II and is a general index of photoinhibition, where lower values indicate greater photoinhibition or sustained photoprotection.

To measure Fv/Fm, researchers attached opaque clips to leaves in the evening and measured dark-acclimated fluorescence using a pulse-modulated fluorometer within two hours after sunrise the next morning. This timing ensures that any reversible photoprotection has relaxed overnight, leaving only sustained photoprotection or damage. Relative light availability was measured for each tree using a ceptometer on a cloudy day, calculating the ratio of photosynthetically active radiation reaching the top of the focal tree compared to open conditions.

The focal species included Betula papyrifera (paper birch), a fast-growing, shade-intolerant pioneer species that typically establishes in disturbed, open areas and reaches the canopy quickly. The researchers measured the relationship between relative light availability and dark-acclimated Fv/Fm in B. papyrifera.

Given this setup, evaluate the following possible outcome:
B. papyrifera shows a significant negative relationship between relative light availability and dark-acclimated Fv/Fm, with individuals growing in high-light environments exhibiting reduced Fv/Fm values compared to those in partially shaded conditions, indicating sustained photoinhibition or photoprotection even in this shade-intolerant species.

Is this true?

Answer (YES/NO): NO